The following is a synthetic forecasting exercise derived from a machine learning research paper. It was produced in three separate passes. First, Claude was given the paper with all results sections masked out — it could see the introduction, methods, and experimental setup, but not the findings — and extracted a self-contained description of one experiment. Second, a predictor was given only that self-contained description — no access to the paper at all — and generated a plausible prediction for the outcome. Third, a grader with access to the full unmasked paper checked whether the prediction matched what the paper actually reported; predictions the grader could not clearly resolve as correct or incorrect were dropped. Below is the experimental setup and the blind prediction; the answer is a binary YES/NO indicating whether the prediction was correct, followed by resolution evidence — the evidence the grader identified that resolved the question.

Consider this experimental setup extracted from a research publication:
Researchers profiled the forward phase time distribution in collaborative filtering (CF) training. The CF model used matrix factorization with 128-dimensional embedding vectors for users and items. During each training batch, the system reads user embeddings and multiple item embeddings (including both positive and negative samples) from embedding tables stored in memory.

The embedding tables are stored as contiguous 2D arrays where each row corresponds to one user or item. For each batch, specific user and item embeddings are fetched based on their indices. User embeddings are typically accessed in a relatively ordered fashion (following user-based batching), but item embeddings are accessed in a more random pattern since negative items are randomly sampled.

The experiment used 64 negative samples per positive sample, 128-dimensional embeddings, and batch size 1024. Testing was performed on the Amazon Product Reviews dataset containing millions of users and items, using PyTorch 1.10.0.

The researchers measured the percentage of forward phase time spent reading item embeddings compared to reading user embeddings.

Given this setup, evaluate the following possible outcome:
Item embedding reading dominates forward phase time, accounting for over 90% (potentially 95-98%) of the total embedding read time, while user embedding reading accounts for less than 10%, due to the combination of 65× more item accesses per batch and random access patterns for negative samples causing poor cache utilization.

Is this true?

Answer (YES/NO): NO